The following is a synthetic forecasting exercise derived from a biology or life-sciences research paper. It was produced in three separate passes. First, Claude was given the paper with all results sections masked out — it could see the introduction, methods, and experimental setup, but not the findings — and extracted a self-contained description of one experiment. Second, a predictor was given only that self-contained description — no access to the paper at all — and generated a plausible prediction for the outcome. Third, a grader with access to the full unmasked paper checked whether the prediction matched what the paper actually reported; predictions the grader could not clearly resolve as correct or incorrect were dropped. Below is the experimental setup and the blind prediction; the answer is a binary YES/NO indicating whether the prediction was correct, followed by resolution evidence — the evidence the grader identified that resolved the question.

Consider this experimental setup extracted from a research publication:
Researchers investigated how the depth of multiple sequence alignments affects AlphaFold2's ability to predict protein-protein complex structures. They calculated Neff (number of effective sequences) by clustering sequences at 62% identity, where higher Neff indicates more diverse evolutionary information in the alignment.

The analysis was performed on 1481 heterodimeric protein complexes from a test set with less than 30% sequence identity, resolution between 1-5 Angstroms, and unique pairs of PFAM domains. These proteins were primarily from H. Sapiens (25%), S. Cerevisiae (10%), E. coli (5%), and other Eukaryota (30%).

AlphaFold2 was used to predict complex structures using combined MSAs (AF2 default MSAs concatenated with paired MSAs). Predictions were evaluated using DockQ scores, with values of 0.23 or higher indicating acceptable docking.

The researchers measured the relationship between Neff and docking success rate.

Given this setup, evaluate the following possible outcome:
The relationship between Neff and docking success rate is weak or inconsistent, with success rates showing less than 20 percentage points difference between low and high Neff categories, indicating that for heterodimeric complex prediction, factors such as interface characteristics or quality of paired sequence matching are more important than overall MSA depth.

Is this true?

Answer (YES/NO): NO